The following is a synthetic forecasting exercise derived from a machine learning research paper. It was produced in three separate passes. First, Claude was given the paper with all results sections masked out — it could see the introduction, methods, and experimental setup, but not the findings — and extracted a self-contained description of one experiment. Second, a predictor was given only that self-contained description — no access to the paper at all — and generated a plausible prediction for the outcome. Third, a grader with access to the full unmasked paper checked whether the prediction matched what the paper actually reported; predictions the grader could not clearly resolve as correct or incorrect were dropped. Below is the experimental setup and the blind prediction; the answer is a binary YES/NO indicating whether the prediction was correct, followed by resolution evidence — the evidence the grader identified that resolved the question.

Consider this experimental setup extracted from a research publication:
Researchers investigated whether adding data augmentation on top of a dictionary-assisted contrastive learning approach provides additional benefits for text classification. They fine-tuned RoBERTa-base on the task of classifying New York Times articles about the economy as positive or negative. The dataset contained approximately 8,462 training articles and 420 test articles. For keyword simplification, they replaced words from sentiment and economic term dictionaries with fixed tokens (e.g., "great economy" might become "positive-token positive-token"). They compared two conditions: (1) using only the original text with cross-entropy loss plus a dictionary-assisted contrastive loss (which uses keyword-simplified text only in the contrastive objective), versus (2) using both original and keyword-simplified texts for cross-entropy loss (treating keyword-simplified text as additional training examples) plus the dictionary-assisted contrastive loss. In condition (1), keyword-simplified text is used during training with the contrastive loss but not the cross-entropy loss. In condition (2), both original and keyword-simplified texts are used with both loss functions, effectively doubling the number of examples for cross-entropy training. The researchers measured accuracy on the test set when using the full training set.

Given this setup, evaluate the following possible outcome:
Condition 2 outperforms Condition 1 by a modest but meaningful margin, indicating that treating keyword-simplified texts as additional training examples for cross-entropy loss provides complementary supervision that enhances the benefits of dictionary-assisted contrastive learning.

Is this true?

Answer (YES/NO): NO